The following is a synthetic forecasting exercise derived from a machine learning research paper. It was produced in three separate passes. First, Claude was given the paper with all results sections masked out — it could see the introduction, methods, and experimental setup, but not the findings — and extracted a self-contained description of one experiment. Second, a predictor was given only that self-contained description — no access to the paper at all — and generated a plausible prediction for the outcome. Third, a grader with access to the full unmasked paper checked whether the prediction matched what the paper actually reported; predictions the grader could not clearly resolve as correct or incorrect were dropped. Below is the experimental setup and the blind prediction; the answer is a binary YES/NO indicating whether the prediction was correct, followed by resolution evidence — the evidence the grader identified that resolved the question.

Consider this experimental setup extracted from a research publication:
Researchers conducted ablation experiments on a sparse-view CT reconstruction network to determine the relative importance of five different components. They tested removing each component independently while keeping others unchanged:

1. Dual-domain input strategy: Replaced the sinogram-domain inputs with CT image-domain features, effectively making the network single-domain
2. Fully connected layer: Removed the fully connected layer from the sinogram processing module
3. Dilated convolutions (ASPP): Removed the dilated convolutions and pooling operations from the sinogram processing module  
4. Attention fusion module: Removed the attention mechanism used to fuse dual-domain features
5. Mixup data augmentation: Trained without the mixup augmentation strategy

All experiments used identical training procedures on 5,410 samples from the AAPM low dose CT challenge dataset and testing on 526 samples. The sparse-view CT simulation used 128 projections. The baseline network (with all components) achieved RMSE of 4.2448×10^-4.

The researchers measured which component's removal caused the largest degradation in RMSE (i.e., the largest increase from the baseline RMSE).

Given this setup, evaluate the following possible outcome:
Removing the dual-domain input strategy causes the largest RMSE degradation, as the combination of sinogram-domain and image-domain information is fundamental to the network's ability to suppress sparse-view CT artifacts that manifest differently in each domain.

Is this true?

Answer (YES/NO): YES